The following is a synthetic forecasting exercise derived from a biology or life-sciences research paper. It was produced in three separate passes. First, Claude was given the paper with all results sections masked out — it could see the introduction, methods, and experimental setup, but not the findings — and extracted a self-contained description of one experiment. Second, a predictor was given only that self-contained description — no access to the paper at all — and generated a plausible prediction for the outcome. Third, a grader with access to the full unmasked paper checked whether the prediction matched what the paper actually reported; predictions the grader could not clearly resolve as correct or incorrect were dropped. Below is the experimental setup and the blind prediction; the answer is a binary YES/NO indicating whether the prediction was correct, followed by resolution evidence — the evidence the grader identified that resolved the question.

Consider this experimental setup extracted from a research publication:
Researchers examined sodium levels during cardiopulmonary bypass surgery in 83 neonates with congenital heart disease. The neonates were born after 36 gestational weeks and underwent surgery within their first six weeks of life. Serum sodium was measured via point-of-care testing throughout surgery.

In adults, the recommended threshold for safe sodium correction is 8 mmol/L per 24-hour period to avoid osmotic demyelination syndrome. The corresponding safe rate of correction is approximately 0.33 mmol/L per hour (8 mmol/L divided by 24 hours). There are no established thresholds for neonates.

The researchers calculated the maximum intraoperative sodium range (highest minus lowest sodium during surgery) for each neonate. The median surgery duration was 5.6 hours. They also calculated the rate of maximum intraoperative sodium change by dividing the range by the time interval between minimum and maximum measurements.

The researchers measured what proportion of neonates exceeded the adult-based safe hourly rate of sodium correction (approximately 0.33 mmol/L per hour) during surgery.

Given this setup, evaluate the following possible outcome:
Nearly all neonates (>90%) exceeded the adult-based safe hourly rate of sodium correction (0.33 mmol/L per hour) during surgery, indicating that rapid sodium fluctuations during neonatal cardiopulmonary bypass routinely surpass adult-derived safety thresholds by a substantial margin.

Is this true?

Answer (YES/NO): YES